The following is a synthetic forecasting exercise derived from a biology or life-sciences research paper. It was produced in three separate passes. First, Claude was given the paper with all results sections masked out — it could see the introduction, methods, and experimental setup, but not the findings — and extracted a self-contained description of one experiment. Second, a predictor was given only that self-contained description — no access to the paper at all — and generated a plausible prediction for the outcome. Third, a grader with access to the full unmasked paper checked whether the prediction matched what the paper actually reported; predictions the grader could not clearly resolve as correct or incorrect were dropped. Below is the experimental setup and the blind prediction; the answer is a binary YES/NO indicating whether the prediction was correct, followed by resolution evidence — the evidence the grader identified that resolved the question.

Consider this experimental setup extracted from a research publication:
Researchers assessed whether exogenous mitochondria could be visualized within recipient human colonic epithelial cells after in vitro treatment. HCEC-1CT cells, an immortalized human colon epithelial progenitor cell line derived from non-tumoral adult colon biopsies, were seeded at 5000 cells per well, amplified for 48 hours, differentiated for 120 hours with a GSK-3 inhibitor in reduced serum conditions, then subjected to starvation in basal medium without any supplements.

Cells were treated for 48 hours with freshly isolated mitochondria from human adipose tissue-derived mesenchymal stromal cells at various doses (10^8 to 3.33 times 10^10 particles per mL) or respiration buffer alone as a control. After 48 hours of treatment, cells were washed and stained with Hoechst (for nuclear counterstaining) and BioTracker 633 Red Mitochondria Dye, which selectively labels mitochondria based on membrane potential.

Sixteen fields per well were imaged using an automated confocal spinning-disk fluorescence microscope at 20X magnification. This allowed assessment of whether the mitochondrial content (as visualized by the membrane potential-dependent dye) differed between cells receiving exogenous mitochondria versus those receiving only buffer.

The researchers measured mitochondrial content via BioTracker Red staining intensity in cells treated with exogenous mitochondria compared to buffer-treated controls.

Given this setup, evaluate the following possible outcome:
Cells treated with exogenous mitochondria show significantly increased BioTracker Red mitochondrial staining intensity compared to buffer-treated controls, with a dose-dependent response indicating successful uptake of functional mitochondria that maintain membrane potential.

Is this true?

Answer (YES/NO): NO